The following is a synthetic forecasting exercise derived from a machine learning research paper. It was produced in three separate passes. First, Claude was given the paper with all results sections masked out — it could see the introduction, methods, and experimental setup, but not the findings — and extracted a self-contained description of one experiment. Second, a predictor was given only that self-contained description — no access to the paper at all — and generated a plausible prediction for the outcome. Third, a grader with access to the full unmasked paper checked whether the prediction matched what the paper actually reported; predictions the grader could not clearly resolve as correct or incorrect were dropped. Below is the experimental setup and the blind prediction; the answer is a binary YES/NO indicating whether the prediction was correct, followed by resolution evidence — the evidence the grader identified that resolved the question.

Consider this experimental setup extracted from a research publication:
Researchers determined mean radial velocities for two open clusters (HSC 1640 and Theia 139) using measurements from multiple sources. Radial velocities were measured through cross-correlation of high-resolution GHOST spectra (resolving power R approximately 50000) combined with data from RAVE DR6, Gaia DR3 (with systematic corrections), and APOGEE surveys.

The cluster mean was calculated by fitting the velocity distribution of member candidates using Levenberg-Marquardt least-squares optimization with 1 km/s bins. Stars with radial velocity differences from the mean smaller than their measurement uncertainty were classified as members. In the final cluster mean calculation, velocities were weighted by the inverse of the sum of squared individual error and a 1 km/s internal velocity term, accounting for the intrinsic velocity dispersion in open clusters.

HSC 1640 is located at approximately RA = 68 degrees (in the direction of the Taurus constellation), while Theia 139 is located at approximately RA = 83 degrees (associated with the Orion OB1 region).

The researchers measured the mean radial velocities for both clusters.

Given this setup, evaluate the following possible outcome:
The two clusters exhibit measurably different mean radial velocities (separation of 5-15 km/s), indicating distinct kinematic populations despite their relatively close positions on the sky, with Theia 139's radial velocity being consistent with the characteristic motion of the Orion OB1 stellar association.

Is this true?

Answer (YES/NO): NO